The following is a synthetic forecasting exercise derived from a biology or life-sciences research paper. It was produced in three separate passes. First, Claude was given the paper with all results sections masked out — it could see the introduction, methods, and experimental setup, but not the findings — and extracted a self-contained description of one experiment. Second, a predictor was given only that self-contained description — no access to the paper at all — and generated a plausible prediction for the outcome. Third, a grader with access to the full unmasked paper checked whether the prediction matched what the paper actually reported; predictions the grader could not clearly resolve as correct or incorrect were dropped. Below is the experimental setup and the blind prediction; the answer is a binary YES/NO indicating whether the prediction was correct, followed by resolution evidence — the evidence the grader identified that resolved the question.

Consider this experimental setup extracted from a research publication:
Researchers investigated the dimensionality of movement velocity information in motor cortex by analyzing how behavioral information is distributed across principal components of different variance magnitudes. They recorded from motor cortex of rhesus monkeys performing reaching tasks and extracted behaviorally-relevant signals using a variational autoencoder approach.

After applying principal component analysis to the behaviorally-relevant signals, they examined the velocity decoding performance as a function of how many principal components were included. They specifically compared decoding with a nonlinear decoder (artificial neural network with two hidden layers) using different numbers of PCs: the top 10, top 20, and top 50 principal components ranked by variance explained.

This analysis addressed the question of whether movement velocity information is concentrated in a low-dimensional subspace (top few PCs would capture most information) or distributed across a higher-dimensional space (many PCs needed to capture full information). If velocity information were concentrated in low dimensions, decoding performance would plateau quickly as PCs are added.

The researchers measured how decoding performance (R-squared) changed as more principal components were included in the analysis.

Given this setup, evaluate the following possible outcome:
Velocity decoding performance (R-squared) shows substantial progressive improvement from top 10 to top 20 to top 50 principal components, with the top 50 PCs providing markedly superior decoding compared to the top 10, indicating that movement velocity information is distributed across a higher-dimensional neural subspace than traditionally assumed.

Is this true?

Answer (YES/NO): NO